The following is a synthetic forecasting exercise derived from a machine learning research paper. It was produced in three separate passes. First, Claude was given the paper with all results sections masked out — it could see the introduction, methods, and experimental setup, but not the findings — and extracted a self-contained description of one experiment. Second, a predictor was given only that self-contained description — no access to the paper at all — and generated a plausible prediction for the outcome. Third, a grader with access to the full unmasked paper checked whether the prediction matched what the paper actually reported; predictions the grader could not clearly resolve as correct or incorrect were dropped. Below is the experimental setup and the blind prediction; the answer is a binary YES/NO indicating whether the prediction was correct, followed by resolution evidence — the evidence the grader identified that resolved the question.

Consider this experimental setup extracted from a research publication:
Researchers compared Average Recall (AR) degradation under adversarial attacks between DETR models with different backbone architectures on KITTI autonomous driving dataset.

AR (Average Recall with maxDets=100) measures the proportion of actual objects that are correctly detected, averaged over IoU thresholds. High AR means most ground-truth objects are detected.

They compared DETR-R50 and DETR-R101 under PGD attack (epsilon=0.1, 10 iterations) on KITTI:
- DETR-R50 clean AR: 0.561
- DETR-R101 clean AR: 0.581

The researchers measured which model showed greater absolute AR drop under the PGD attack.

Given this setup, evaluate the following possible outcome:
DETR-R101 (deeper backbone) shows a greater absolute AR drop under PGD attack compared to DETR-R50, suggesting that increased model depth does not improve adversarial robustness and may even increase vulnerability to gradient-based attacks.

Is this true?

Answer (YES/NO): YES